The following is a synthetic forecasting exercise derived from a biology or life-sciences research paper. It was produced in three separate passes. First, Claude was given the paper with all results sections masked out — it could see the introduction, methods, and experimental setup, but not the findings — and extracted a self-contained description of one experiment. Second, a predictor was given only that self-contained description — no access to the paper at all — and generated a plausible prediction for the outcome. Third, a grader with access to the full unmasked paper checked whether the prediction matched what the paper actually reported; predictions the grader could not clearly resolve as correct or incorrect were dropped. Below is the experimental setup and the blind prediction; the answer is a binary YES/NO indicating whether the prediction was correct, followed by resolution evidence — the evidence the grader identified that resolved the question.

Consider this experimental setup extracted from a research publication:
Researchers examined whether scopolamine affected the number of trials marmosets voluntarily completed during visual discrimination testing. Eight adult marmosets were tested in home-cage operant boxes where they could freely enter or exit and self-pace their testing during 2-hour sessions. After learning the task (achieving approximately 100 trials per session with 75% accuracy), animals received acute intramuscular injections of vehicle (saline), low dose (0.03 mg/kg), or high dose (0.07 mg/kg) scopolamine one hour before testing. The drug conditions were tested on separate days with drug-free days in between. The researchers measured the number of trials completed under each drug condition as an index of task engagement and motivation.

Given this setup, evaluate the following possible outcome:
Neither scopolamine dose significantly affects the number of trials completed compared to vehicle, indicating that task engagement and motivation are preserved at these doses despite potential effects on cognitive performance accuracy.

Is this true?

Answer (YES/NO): YES